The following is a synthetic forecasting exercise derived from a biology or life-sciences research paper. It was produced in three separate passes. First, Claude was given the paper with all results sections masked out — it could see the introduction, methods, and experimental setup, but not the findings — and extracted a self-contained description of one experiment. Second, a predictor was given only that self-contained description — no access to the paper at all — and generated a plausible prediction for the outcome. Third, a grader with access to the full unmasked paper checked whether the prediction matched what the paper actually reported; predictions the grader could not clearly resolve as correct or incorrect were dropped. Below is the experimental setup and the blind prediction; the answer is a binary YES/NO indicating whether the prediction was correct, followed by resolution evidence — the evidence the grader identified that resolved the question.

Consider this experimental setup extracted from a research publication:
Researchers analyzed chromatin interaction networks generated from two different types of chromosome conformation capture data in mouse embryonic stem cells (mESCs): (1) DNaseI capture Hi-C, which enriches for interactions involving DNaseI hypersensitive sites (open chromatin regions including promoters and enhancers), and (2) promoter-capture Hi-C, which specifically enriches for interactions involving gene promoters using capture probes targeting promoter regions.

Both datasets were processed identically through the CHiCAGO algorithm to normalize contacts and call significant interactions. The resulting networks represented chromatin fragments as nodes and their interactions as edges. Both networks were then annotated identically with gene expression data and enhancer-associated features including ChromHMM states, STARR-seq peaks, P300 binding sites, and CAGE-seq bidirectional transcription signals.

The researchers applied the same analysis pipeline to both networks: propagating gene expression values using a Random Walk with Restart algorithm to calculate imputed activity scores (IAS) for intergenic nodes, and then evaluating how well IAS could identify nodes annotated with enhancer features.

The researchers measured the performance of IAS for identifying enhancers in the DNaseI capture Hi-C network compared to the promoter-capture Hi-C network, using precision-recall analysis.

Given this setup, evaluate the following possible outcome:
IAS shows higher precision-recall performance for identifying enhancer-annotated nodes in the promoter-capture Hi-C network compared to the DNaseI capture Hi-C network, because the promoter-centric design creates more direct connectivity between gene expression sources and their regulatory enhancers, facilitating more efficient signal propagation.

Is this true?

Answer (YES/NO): NO